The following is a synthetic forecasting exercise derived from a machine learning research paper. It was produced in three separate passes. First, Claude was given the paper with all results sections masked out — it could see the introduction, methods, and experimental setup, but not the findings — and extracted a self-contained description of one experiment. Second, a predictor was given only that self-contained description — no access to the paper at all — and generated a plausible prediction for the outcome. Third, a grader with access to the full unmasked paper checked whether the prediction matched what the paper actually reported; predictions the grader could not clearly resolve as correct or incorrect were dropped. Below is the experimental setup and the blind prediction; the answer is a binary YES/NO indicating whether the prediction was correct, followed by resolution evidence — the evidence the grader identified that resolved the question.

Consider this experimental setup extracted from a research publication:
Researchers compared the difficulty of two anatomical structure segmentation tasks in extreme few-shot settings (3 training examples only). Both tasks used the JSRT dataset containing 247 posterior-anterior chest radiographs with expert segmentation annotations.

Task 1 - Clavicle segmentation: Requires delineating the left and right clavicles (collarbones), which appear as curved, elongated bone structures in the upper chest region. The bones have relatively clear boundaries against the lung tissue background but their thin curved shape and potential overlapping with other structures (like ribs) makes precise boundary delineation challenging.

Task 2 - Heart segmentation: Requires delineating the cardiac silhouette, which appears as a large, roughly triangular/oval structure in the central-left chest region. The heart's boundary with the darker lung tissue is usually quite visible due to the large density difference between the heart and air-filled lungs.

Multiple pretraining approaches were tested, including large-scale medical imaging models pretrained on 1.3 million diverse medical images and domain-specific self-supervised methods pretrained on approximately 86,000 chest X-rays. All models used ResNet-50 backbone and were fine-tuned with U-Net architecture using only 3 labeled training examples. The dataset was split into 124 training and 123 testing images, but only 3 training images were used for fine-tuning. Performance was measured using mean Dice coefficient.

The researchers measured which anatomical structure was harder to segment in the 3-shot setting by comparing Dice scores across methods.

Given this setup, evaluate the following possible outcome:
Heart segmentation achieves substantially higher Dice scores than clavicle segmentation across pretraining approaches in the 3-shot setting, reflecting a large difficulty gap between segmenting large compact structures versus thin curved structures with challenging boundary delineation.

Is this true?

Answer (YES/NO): YES